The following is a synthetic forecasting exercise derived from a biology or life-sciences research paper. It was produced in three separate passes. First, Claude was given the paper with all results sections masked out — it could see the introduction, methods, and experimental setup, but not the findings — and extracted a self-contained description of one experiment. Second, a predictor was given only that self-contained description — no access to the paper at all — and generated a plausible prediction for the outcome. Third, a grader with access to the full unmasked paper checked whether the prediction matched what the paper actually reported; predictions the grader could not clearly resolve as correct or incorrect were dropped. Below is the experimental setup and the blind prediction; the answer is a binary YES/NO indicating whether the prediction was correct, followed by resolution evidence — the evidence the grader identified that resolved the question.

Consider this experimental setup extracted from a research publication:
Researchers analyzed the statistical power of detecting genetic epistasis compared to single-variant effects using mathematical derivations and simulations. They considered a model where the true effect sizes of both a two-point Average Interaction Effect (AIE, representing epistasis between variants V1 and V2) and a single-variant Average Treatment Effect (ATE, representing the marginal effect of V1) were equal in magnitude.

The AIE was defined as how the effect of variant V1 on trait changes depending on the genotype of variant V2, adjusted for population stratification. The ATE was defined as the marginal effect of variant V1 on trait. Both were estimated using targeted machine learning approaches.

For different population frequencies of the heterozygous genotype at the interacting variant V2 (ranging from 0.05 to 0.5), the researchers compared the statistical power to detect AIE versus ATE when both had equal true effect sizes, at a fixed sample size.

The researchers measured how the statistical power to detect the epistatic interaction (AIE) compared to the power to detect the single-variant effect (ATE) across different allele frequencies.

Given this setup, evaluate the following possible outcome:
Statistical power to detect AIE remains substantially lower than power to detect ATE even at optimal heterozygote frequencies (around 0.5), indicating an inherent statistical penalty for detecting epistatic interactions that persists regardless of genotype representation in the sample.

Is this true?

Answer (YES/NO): YES